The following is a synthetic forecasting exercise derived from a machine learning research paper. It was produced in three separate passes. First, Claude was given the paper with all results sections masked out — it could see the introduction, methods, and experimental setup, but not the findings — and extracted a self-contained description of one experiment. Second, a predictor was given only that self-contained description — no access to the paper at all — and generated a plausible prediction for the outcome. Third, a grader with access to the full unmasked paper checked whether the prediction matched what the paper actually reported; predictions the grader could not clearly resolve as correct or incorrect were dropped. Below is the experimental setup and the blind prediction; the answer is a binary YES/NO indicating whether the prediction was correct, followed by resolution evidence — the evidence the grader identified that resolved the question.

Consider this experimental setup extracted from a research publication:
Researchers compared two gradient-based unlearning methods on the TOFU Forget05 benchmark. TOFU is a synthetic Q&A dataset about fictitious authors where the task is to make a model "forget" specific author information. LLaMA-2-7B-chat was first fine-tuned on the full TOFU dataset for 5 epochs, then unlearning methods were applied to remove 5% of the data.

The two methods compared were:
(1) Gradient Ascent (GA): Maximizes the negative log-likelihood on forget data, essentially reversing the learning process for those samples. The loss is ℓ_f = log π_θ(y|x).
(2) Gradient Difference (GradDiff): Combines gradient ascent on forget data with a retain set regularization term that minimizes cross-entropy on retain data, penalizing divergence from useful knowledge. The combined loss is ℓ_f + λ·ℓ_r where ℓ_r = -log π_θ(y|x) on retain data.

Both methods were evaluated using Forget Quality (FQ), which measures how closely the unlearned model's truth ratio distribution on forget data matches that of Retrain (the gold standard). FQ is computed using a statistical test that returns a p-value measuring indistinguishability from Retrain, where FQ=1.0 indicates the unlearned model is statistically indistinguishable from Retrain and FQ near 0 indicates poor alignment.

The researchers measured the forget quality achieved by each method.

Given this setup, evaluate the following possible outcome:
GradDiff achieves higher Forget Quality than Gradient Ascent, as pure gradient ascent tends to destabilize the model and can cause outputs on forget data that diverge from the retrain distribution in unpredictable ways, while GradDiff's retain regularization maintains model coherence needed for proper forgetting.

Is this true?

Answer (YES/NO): YES